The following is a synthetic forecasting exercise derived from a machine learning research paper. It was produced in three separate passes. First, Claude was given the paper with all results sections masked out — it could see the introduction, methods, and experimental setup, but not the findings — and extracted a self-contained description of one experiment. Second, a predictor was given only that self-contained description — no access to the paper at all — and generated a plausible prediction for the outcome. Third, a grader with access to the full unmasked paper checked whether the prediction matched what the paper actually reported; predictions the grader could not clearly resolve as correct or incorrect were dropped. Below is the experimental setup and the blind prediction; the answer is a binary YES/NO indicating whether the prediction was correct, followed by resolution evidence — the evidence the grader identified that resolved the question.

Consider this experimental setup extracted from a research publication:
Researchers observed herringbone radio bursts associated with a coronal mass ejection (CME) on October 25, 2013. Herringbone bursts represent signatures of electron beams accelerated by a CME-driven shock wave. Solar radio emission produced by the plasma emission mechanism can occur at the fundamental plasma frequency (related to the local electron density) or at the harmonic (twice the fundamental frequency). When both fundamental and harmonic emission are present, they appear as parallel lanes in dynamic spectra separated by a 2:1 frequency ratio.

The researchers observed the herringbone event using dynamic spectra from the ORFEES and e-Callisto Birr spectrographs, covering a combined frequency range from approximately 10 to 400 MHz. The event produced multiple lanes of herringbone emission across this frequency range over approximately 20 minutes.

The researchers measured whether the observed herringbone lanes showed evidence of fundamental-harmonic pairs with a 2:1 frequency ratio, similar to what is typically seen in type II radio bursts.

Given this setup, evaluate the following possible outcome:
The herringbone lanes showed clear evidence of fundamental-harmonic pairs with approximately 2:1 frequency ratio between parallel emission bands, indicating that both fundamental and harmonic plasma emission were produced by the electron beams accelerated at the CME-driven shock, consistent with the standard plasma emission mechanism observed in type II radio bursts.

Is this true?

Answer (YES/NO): YES